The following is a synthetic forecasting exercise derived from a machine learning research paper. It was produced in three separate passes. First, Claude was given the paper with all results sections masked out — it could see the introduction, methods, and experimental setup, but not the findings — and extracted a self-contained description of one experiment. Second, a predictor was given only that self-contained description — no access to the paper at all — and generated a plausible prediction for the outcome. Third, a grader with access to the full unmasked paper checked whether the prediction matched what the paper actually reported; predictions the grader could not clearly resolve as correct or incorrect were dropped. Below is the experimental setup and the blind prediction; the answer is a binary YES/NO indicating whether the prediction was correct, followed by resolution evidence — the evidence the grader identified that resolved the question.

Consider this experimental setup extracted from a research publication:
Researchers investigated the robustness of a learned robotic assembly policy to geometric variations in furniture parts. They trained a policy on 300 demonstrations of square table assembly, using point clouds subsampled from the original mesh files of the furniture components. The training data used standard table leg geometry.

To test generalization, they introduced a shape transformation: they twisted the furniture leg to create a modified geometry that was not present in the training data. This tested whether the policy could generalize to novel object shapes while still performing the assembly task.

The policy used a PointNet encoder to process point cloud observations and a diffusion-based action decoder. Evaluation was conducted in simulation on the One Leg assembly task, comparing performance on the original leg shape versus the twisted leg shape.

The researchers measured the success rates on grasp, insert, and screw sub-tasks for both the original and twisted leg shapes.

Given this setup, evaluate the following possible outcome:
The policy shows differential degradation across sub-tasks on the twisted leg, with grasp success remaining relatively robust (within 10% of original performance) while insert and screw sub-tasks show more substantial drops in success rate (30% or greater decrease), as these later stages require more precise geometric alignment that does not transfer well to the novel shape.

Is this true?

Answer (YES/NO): NO